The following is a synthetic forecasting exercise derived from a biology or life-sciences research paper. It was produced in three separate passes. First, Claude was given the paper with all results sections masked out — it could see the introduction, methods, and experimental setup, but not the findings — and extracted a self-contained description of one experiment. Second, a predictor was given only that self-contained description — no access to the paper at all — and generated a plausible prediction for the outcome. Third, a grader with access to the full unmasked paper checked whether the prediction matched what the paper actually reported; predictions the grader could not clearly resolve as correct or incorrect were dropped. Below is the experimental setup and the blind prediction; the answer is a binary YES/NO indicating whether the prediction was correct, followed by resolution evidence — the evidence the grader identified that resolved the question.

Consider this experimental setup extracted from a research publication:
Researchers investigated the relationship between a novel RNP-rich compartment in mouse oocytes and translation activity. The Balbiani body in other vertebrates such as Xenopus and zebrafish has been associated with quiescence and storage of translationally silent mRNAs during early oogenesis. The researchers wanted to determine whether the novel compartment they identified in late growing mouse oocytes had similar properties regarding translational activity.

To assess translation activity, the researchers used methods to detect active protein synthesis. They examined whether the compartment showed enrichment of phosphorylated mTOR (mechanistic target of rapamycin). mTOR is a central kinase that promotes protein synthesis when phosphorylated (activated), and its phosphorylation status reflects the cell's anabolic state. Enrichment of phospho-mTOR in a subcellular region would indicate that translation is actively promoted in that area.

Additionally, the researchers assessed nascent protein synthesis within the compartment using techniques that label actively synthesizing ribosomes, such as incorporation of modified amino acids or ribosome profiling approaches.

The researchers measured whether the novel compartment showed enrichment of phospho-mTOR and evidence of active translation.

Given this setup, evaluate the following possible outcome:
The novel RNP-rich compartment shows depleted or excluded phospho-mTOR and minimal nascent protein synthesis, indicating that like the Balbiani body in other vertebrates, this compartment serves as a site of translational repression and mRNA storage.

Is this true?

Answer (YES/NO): NO